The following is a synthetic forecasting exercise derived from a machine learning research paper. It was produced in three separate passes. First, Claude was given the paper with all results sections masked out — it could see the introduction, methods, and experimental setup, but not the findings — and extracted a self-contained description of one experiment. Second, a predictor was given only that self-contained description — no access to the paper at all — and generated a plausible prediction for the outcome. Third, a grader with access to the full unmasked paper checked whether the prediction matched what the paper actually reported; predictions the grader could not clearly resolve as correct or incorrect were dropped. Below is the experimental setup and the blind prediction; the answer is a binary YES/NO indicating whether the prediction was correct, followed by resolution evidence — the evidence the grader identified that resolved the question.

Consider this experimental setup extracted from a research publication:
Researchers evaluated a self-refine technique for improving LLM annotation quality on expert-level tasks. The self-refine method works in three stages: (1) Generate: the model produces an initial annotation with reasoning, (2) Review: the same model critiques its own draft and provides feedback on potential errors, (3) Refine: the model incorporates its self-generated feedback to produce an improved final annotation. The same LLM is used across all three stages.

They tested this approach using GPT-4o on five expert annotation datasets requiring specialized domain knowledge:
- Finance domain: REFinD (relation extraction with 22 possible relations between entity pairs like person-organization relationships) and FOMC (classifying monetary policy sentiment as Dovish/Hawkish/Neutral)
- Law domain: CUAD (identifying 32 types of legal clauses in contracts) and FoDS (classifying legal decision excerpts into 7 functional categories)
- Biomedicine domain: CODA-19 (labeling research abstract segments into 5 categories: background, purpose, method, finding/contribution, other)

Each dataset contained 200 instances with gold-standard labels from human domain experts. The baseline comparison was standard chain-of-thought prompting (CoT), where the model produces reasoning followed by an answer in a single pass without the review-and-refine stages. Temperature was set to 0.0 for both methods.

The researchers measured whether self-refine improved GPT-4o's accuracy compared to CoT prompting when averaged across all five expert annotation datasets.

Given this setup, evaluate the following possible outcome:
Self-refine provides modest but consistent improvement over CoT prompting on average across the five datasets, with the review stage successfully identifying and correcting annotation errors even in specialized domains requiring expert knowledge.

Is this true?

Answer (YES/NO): NO